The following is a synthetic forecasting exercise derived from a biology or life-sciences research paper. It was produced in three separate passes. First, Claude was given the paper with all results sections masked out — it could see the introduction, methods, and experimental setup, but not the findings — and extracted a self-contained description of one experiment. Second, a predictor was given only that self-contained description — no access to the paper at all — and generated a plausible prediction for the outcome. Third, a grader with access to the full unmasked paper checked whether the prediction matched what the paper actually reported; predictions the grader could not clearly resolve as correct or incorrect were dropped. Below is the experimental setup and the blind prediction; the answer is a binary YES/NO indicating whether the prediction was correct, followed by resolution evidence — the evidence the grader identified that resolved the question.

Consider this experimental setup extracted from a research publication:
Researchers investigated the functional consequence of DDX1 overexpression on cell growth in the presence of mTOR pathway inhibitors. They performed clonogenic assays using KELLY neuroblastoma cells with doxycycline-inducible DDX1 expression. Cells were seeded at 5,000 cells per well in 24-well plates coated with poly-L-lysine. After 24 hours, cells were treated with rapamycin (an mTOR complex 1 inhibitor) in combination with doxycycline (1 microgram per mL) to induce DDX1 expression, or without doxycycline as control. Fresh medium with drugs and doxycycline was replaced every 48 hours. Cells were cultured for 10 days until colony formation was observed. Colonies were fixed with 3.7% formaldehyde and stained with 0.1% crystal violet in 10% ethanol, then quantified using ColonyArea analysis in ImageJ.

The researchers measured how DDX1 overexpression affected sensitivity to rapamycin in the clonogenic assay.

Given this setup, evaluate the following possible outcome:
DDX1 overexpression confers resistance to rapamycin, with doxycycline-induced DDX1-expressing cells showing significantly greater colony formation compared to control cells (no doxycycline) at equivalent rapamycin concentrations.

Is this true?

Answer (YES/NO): NO